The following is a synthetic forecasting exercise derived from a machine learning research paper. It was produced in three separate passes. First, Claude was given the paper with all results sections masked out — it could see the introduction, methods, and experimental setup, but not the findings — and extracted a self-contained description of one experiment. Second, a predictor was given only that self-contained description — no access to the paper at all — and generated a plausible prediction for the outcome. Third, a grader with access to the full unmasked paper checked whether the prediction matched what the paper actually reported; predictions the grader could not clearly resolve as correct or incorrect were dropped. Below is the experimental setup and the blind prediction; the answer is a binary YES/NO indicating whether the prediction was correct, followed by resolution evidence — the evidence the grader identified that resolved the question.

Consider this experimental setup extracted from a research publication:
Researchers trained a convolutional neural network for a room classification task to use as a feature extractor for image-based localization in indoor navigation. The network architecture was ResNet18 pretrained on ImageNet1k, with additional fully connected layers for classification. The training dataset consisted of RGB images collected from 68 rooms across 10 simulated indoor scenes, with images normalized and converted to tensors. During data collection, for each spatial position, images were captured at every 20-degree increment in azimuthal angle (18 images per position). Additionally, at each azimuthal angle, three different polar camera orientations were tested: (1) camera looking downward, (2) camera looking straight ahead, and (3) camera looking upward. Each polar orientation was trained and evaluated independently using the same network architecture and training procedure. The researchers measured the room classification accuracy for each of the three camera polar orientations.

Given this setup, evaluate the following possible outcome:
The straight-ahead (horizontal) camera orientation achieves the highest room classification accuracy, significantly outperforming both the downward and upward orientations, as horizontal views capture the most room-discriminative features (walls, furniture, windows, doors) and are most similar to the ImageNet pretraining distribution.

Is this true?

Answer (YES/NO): NO